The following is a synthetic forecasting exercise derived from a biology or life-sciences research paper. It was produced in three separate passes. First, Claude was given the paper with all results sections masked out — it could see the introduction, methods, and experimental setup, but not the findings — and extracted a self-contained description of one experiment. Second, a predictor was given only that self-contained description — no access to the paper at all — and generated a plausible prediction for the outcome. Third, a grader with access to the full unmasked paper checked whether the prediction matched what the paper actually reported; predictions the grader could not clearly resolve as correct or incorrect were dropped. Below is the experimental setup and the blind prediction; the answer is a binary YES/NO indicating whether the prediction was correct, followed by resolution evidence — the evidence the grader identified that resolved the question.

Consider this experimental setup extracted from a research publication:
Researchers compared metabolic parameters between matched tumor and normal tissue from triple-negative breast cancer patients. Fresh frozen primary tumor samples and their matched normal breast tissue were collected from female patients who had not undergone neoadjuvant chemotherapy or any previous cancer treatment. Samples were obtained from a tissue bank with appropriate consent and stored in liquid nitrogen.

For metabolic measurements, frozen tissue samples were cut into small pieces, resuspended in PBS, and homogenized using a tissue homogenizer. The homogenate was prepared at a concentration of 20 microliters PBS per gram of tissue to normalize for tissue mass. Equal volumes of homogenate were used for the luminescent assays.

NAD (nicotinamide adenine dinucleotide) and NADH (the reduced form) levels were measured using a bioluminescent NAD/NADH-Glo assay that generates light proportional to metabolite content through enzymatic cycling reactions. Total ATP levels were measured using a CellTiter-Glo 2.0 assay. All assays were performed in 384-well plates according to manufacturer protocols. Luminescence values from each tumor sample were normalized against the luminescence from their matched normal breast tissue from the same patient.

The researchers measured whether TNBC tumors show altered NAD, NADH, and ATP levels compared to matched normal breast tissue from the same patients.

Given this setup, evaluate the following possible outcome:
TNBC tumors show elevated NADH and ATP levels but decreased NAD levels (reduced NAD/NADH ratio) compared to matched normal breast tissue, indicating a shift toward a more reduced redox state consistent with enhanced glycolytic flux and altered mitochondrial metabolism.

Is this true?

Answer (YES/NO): NO